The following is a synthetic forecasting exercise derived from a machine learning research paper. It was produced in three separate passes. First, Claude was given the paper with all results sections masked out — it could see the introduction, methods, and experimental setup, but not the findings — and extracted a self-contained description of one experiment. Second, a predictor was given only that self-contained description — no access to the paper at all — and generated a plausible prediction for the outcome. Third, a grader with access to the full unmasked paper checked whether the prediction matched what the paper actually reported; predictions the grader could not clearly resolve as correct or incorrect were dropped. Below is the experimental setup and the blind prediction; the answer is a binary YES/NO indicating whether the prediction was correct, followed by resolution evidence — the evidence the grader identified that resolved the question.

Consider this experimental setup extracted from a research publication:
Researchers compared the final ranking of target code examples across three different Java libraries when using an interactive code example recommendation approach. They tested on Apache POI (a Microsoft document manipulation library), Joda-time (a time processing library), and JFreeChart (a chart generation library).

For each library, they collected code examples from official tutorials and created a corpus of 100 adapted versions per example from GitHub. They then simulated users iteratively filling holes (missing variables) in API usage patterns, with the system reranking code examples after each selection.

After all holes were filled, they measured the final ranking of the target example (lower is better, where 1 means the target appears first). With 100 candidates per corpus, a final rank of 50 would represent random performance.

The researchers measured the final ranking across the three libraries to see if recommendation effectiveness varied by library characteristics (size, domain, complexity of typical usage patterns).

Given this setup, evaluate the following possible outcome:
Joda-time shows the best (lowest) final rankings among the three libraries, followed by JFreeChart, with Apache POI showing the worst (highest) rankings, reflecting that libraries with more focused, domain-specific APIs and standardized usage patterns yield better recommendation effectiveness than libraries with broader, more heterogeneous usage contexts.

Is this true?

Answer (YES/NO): NO